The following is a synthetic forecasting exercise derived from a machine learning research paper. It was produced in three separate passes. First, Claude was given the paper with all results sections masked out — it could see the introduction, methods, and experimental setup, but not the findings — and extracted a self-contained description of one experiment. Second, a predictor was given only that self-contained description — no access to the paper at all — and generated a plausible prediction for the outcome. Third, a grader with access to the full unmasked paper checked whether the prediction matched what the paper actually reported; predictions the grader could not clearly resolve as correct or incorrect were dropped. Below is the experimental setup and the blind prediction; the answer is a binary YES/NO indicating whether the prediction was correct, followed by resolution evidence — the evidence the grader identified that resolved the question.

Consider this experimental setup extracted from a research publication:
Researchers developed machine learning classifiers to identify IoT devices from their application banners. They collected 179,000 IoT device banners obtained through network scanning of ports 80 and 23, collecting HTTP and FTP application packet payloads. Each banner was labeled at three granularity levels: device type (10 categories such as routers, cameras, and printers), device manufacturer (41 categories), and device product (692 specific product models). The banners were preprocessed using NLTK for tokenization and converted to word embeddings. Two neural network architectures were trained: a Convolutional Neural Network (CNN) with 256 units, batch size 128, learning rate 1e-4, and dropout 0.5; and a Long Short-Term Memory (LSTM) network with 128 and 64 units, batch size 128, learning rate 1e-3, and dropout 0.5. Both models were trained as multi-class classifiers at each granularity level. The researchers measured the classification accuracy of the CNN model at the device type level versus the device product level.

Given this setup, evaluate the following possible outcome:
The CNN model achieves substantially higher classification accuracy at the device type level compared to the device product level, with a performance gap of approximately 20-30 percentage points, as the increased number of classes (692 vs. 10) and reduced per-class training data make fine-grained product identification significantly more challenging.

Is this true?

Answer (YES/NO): NO